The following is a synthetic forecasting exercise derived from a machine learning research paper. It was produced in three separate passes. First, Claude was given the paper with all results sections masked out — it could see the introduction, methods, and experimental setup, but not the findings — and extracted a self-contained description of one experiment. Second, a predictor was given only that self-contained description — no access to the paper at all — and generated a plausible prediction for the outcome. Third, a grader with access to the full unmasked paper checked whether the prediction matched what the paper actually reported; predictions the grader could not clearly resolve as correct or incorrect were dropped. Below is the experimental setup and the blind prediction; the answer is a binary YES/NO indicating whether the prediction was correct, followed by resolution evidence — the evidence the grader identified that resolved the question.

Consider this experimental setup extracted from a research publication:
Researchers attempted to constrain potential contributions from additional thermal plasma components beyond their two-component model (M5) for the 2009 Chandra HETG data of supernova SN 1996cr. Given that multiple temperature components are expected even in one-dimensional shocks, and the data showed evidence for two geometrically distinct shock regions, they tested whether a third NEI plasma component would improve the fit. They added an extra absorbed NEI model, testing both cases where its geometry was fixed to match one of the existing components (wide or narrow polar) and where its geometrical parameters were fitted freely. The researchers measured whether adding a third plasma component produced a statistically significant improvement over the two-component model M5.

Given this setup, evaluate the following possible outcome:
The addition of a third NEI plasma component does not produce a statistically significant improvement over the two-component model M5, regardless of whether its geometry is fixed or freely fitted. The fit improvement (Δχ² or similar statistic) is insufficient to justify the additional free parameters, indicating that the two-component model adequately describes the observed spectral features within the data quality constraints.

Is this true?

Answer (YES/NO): YES